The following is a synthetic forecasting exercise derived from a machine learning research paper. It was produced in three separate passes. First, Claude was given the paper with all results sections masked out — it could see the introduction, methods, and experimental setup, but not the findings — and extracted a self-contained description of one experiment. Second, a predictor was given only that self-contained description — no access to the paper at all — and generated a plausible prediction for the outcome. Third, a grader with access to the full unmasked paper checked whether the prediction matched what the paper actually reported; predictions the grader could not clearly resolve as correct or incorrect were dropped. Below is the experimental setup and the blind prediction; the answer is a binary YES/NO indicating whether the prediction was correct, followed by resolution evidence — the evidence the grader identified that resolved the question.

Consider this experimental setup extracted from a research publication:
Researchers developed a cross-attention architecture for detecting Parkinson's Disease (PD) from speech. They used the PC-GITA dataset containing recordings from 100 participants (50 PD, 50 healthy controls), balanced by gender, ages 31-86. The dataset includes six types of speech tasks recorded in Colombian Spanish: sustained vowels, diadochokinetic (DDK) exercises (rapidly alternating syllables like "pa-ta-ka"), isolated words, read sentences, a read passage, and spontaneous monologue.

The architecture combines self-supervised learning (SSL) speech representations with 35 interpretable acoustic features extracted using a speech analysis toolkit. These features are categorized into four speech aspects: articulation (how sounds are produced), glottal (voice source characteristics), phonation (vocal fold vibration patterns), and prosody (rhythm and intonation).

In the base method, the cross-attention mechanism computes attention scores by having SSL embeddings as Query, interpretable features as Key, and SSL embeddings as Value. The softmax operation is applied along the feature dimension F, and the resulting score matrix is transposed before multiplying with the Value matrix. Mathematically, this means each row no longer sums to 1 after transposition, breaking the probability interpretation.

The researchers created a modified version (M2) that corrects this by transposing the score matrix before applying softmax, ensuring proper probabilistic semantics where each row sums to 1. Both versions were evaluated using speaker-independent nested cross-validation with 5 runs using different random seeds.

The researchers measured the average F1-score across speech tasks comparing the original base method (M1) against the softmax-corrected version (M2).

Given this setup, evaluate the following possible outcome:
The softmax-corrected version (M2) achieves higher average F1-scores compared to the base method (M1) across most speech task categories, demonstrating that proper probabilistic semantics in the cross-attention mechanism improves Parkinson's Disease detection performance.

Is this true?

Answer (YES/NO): YES